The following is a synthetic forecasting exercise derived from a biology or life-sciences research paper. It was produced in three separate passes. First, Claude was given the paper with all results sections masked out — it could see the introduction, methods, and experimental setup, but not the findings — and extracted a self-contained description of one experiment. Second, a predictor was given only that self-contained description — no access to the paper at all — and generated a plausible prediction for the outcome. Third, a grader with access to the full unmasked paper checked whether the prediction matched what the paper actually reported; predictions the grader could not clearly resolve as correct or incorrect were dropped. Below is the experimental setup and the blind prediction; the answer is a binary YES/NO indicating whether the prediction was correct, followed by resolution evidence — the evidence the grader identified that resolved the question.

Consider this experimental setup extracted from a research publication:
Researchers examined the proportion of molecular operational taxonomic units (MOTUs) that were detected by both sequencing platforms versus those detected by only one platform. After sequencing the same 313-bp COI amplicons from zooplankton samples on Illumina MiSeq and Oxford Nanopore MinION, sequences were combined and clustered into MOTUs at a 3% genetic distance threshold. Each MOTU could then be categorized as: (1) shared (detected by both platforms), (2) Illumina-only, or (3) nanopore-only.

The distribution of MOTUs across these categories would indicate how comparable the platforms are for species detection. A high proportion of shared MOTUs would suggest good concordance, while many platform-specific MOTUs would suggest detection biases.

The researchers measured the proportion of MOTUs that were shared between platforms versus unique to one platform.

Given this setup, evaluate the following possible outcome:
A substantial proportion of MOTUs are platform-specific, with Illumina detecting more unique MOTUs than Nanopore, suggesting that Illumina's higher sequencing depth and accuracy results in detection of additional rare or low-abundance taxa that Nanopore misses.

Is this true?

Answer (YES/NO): NO